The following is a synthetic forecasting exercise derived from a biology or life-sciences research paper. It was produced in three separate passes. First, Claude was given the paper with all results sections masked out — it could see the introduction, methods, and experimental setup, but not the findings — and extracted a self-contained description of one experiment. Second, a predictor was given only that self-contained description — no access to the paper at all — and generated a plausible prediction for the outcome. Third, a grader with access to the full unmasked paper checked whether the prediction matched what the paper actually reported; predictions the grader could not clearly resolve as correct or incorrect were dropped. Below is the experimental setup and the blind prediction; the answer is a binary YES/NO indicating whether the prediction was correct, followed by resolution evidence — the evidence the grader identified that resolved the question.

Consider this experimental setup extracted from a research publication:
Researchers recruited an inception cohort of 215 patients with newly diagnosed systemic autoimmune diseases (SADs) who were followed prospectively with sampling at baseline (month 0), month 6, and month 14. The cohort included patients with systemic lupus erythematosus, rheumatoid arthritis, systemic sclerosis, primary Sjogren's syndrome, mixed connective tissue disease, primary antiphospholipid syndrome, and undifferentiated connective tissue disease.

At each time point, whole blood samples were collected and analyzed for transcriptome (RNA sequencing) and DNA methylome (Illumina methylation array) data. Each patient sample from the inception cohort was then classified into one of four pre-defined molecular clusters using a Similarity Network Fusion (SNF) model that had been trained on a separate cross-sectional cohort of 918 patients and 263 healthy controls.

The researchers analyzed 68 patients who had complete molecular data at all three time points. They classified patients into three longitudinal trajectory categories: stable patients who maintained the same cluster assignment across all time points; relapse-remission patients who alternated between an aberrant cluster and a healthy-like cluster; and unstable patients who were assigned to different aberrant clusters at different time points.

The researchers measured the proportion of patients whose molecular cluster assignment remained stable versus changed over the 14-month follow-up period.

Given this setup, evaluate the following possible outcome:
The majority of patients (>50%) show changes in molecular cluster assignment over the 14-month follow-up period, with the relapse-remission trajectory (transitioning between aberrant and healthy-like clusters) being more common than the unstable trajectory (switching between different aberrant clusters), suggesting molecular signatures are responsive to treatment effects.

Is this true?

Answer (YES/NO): NO